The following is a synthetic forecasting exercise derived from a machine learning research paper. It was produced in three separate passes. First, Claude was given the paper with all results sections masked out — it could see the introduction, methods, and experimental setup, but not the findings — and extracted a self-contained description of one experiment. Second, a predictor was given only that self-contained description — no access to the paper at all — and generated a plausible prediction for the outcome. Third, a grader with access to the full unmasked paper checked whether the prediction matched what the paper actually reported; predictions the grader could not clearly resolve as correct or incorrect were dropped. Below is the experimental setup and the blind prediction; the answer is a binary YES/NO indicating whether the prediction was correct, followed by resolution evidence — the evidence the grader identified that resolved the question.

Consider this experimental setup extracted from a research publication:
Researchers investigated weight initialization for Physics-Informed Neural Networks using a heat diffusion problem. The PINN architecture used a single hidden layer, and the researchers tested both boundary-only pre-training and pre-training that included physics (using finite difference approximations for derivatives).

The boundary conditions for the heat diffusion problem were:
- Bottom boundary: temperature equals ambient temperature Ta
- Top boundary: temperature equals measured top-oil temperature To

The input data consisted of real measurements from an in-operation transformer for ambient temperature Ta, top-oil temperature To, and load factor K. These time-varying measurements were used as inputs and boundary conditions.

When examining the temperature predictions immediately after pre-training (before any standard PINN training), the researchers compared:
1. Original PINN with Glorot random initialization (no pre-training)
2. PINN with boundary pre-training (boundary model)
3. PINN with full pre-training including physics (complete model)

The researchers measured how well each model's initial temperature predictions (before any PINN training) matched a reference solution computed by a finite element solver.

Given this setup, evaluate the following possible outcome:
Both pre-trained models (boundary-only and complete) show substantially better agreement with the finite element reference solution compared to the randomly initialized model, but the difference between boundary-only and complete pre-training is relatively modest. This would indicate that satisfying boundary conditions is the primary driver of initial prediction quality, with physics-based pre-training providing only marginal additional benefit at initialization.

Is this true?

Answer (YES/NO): NO